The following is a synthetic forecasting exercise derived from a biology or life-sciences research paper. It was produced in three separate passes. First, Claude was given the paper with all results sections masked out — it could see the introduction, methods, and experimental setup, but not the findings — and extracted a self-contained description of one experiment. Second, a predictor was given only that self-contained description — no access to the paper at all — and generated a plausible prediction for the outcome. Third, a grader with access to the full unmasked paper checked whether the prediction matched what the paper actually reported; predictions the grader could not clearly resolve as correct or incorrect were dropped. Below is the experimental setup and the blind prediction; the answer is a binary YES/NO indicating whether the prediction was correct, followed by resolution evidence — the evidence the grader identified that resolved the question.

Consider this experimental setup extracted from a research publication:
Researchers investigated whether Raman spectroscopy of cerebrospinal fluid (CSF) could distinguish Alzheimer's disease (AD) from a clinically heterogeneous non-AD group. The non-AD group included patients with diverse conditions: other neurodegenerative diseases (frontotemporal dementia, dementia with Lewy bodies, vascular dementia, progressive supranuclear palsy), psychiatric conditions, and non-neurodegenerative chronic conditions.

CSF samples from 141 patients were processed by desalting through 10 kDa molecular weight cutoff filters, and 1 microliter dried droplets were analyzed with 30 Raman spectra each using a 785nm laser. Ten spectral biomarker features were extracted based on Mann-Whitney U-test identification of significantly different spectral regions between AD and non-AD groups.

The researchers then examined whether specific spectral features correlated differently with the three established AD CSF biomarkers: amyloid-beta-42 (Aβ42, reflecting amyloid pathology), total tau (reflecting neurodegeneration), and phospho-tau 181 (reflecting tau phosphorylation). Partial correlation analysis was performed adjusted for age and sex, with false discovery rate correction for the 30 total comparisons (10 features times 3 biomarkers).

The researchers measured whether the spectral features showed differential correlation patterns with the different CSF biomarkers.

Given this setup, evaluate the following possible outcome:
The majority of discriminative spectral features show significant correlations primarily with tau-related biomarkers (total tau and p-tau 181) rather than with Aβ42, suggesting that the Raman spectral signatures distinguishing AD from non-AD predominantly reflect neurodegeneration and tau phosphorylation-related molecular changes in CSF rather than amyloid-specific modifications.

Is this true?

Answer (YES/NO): NO